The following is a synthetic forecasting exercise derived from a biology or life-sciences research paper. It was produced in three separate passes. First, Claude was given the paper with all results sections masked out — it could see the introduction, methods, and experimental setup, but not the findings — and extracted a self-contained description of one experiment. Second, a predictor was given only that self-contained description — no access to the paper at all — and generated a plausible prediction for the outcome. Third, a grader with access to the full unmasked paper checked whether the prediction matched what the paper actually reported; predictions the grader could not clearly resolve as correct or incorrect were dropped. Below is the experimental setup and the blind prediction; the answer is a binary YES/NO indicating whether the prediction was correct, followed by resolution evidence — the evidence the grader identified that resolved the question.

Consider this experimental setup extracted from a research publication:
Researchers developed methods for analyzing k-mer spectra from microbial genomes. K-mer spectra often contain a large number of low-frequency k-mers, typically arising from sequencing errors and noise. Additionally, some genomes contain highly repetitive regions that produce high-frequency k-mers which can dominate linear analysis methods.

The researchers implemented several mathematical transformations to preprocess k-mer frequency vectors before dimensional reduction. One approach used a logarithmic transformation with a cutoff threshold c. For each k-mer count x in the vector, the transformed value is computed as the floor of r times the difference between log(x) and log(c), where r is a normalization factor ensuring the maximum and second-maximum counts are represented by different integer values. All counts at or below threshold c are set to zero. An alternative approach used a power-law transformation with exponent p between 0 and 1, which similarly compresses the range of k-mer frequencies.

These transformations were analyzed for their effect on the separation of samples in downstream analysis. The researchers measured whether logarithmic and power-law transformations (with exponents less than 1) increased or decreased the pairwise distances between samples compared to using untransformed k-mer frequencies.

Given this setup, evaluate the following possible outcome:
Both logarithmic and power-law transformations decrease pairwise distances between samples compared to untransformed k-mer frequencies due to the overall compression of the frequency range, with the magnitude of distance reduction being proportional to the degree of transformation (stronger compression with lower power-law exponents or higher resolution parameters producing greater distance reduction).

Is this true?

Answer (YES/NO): NO